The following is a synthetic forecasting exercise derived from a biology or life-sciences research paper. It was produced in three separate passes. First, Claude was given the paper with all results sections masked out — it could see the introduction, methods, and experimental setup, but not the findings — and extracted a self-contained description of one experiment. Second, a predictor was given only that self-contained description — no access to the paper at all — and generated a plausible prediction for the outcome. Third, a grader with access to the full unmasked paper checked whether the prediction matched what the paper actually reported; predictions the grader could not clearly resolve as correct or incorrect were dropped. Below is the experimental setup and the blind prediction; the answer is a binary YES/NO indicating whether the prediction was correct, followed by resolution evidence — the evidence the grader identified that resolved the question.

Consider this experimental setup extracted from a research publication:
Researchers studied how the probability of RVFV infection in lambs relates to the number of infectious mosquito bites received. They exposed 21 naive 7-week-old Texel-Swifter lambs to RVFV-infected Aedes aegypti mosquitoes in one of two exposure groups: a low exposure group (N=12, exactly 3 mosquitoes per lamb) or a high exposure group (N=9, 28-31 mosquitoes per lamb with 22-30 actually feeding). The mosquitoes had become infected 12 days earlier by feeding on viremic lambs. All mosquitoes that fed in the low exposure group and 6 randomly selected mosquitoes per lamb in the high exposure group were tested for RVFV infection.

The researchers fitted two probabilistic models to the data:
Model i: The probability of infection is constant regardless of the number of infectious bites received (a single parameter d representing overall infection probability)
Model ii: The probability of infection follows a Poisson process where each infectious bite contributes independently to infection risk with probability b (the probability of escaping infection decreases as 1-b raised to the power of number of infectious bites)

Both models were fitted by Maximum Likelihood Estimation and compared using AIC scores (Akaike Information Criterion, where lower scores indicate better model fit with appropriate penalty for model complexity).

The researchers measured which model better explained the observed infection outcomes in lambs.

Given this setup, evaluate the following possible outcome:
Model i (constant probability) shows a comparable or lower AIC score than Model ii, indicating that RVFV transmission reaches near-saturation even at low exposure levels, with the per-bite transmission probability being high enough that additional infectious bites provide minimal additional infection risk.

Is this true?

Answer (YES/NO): NO